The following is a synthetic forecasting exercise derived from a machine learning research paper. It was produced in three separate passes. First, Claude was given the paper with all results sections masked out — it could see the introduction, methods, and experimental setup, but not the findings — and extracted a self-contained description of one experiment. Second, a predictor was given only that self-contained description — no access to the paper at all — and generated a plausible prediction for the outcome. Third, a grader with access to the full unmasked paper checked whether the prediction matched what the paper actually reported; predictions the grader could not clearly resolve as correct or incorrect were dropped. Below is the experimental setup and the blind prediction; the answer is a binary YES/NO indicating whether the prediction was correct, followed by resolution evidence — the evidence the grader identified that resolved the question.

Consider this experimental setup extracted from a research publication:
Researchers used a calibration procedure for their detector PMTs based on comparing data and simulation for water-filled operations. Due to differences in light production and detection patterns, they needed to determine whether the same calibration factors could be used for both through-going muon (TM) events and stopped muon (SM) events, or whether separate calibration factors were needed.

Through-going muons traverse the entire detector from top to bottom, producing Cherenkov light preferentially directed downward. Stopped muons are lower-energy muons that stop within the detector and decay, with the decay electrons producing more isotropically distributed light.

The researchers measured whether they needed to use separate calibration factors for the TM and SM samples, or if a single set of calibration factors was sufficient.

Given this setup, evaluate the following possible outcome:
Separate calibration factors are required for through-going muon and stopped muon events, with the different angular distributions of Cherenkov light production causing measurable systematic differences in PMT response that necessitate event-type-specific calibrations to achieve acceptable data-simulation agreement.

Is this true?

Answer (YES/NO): YES